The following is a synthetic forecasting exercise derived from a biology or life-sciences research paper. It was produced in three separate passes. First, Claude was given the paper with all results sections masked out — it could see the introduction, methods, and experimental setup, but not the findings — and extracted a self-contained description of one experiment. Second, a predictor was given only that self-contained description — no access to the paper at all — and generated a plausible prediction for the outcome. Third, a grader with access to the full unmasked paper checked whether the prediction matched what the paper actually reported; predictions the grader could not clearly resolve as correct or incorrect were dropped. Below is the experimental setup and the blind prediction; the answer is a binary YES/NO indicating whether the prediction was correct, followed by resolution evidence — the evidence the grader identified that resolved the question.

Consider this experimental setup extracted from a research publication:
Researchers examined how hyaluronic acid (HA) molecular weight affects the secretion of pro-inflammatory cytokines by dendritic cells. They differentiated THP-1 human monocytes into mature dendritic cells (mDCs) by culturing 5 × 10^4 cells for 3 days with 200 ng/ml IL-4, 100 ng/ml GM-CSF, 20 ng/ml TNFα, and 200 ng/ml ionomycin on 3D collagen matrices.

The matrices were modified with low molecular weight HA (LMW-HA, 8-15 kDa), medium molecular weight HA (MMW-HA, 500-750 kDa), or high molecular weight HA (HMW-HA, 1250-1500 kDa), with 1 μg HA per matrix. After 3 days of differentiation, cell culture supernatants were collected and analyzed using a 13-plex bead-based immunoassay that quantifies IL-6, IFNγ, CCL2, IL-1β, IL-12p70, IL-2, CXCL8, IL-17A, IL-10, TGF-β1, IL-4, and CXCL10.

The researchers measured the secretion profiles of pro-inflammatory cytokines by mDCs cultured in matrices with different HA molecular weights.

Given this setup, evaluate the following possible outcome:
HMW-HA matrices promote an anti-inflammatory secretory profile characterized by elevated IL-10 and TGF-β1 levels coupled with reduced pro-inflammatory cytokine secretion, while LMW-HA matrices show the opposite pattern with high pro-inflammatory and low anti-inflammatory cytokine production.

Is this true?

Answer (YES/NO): NO